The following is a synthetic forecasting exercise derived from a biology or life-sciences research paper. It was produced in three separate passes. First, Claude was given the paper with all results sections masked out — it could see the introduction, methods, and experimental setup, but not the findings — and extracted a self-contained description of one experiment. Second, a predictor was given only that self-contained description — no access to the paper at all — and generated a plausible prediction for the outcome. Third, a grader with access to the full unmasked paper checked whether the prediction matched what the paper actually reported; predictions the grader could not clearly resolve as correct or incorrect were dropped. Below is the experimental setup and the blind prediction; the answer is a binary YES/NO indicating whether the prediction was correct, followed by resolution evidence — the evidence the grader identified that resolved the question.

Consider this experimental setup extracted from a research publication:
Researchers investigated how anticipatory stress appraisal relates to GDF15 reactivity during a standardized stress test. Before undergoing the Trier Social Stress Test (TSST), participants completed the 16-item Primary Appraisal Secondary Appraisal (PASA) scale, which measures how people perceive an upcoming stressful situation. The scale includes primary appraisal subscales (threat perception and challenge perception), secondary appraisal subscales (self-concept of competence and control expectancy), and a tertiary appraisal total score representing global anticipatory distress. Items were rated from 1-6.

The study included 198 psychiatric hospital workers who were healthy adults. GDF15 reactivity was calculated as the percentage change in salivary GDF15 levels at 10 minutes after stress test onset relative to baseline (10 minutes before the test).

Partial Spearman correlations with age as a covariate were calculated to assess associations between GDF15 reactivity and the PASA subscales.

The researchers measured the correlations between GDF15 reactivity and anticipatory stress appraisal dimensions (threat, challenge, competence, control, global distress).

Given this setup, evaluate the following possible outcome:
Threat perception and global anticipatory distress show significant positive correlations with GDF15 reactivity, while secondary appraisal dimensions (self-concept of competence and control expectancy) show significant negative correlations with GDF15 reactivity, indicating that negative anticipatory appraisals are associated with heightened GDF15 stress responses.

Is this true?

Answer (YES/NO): NO